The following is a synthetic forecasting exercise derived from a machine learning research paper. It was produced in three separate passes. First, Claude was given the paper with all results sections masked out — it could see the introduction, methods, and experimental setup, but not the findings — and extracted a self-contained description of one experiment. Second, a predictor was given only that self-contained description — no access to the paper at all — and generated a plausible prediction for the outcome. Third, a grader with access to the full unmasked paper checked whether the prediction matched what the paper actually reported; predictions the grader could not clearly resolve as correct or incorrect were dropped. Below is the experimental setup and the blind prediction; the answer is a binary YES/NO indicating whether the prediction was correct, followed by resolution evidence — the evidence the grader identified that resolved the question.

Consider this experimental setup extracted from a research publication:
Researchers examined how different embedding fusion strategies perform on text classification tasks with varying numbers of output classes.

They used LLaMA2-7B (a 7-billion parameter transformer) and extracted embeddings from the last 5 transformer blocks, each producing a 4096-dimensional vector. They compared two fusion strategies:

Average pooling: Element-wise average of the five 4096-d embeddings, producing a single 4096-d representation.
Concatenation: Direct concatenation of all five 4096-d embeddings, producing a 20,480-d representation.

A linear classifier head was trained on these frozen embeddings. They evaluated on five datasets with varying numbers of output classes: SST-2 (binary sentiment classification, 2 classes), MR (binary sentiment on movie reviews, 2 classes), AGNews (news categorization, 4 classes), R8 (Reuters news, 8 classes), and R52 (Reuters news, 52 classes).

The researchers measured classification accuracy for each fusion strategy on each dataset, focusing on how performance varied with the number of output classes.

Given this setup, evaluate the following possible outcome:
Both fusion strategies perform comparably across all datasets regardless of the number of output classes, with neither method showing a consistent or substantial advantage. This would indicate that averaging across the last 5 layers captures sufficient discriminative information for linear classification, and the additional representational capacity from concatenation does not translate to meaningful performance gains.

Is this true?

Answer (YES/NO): NO